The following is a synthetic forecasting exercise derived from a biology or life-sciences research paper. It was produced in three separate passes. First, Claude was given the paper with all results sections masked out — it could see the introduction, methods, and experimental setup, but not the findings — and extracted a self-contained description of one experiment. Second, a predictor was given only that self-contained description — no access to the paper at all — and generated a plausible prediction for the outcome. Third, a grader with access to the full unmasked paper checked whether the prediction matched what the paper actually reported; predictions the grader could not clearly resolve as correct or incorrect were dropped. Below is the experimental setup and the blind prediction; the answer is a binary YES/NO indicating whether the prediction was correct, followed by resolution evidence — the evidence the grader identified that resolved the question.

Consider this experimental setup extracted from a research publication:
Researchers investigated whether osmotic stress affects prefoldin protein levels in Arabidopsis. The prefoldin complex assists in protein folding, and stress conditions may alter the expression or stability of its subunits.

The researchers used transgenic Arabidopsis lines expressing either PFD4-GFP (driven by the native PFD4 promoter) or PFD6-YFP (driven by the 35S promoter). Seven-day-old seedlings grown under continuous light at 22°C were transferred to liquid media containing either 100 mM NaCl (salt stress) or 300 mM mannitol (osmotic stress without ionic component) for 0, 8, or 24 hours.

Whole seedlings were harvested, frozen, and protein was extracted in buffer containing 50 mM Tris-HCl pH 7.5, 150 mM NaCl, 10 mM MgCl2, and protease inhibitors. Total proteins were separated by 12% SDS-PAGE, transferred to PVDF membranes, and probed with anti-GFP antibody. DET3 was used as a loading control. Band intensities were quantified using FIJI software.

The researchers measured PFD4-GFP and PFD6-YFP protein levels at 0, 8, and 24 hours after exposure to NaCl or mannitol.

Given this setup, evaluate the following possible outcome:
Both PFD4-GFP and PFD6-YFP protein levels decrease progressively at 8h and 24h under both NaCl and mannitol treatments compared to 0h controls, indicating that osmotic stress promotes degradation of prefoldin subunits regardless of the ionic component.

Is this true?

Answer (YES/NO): NO